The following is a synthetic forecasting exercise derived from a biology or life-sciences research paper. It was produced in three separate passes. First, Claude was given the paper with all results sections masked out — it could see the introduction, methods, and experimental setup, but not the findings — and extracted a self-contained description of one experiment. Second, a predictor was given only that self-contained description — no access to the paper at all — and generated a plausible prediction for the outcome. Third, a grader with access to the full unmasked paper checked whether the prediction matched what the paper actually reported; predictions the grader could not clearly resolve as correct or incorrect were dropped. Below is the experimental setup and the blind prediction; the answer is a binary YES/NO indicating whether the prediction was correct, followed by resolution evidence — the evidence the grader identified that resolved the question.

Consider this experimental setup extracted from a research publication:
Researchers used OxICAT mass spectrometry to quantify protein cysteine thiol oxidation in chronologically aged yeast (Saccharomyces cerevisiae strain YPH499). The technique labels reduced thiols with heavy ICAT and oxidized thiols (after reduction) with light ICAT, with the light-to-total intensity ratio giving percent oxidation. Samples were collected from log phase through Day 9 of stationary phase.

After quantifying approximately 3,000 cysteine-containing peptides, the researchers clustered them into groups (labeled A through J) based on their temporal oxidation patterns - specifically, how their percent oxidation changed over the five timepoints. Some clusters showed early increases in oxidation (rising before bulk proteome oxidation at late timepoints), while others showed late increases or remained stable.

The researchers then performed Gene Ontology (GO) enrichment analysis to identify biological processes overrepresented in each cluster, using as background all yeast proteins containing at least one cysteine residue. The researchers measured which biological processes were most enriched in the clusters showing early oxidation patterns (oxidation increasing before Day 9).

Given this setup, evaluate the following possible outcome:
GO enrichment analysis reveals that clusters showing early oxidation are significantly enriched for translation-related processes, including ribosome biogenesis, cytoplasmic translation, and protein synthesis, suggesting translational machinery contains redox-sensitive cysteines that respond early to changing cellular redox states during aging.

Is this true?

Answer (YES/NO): YES